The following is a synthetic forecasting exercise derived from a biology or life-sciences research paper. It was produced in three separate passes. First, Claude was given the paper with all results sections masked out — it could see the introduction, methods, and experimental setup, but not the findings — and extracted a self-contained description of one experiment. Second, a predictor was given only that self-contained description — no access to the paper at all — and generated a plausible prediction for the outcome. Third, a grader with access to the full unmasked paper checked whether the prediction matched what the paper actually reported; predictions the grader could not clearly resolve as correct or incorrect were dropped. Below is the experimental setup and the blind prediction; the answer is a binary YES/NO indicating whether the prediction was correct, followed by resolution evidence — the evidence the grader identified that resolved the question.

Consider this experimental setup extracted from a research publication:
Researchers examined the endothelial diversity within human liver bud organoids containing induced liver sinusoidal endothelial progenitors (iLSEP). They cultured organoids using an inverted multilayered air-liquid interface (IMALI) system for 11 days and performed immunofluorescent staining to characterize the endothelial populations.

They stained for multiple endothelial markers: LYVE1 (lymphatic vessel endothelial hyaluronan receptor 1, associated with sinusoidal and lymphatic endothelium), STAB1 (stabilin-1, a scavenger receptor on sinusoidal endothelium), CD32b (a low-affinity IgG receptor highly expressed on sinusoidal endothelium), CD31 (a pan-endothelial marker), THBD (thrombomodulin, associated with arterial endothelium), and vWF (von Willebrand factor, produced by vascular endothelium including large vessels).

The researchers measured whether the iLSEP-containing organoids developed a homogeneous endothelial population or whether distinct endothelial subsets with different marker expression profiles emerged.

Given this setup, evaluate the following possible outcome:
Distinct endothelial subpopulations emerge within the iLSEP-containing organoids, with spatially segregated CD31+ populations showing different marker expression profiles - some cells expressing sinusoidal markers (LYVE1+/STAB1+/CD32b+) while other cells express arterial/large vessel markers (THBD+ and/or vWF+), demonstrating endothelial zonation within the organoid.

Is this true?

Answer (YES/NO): YES